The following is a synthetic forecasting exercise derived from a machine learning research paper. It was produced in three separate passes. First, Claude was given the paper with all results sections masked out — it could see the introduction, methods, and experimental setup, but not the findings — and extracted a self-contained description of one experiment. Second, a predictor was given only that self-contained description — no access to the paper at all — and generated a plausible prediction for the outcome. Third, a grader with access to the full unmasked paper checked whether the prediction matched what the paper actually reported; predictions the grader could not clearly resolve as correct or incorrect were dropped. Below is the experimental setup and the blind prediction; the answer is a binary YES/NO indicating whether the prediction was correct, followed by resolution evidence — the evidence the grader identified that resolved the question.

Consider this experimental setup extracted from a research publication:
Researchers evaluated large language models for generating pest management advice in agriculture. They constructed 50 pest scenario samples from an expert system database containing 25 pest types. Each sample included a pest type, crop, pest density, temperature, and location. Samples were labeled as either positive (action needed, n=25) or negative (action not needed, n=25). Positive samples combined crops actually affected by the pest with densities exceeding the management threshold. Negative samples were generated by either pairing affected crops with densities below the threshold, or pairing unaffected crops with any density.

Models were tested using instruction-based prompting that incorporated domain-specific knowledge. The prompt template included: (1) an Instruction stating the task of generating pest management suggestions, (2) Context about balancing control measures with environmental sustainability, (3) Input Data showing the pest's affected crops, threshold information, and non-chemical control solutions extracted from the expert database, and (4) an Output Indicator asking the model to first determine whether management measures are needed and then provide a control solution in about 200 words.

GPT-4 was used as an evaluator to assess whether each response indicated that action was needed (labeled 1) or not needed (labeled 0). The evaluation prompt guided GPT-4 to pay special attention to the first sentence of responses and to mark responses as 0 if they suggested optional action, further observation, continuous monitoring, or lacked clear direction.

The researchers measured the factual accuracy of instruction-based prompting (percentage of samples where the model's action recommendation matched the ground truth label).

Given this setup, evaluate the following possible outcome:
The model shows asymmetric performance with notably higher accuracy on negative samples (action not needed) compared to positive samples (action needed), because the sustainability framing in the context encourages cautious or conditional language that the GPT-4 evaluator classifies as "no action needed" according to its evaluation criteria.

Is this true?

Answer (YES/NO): NO